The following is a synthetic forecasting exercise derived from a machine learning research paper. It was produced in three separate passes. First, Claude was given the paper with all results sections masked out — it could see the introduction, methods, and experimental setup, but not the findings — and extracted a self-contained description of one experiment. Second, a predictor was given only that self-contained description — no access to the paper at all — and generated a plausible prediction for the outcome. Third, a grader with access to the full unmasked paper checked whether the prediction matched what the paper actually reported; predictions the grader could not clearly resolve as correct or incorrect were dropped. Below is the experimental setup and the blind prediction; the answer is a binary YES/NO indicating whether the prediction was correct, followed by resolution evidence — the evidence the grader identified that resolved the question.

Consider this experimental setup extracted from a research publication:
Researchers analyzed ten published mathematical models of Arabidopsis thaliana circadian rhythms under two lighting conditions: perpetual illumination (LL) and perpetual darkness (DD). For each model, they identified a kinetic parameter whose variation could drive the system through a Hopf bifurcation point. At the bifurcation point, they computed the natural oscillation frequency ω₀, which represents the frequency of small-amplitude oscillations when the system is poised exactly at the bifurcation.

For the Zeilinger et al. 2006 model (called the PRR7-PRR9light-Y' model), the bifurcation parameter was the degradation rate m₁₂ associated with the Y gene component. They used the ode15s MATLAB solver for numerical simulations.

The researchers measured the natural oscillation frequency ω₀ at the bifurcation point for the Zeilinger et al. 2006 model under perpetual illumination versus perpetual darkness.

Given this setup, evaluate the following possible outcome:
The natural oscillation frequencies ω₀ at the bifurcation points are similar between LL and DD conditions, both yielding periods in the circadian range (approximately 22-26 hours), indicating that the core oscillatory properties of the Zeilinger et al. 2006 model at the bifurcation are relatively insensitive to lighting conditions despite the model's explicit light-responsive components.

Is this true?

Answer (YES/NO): NO